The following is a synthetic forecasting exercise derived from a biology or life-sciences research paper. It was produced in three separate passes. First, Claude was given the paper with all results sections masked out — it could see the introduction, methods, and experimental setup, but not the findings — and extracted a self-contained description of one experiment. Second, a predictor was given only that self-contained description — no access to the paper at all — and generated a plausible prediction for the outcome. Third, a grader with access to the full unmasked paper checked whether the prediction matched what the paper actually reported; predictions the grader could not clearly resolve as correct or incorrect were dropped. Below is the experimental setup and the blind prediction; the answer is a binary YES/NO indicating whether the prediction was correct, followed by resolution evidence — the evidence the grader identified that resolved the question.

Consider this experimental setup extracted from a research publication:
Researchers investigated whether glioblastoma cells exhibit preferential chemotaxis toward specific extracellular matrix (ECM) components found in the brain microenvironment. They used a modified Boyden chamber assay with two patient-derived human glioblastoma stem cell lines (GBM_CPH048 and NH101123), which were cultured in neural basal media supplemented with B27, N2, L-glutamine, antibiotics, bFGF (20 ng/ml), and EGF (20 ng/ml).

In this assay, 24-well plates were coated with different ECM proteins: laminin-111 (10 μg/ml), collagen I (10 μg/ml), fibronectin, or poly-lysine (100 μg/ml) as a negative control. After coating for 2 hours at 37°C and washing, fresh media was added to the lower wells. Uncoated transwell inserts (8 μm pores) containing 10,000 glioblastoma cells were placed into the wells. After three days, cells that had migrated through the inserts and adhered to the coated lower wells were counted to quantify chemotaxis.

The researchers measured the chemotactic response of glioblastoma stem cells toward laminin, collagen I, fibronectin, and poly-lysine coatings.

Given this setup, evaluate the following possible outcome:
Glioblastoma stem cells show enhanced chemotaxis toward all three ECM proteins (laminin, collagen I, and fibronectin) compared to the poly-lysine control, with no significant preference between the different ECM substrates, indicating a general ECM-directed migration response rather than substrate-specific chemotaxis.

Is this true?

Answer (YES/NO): NO